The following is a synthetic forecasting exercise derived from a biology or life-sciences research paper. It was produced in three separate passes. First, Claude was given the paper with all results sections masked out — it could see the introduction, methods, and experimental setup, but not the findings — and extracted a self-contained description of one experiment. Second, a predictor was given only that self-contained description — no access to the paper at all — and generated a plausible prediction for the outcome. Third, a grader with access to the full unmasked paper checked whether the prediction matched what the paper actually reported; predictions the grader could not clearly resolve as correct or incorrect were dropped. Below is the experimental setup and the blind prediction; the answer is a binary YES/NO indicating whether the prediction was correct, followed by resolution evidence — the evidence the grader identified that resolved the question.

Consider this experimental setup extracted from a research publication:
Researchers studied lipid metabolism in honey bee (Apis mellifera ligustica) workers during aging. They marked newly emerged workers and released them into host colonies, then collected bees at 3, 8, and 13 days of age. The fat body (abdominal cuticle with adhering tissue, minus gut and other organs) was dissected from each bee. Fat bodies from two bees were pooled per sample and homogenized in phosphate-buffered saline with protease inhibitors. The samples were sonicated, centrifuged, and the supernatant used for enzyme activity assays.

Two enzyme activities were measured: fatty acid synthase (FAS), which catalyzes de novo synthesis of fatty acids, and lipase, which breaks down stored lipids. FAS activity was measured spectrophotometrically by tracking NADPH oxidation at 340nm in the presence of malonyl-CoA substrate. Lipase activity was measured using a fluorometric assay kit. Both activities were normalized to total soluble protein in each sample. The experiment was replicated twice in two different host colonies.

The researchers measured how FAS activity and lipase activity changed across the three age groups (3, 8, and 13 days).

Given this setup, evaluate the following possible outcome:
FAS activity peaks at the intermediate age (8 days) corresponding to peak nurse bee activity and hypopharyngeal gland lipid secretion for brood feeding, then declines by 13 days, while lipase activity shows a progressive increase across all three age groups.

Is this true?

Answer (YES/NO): NO